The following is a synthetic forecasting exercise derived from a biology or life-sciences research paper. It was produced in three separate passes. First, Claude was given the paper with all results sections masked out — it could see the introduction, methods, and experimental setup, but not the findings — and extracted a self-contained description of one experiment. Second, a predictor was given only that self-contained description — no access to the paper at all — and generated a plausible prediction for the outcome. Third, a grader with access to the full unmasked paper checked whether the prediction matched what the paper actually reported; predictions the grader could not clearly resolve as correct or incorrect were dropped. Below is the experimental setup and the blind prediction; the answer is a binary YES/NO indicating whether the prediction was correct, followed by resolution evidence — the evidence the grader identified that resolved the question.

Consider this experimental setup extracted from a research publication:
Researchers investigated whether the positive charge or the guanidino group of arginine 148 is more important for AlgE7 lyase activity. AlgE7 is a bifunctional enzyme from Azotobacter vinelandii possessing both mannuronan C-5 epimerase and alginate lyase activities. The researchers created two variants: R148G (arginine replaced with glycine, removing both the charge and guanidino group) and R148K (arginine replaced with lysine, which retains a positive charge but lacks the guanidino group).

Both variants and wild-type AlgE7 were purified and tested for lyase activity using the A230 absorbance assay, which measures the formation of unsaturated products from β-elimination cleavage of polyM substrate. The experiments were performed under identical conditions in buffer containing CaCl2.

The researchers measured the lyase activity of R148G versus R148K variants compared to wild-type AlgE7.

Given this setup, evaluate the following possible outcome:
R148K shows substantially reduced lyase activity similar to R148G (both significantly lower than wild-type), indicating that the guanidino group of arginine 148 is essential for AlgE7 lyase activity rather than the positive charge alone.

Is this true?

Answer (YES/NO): NO